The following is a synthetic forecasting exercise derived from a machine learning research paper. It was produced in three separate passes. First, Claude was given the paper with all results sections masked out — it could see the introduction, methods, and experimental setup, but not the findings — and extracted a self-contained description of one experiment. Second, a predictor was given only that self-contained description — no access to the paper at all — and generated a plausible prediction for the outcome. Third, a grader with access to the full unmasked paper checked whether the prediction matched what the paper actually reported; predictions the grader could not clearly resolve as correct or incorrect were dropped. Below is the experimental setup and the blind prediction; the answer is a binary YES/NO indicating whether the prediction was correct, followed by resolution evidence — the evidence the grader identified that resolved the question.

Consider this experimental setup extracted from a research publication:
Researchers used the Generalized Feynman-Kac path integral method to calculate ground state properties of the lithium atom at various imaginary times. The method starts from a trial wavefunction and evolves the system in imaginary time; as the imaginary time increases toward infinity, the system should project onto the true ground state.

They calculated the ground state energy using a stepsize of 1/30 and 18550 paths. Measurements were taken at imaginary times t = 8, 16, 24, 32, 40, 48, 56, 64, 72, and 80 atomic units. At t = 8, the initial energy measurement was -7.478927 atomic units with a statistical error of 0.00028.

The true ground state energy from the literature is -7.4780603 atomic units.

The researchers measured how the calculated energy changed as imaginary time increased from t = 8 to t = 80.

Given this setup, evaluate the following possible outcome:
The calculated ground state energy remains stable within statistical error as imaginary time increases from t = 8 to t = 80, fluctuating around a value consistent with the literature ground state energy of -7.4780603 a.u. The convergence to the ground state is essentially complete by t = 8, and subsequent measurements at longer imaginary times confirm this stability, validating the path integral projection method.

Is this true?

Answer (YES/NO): NO